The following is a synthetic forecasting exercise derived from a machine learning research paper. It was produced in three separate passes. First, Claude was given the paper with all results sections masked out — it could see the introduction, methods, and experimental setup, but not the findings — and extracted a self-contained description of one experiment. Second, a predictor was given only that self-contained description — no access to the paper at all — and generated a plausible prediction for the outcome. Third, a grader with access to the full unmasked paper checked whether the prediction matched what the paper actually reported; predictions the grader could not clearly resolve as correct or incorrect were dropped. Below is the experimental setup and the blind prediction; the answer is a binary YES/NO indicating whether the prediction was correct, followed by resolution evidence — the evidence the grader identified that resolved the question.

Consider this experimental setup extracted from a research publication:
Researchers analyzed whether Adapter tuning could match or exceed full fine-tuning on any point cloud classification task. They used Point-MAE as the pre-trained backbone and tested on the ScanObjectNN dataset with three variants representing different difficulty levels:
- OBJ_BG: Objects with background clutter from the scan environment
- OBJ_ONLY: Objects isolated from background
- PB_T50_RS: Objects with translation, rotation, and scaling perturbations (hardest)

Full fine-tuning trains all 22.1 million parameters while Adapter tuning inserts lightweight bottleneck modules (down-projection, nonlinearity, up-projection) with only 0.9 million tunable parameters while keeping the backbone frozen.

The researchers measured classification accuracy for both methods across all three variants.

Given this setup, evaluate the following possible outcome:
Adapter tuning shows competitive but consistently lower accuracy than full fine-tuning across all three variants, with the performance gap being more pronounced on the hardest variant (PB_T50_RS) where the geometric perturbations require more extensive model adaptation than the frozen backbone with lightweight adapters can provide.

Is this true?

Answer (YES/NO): NO